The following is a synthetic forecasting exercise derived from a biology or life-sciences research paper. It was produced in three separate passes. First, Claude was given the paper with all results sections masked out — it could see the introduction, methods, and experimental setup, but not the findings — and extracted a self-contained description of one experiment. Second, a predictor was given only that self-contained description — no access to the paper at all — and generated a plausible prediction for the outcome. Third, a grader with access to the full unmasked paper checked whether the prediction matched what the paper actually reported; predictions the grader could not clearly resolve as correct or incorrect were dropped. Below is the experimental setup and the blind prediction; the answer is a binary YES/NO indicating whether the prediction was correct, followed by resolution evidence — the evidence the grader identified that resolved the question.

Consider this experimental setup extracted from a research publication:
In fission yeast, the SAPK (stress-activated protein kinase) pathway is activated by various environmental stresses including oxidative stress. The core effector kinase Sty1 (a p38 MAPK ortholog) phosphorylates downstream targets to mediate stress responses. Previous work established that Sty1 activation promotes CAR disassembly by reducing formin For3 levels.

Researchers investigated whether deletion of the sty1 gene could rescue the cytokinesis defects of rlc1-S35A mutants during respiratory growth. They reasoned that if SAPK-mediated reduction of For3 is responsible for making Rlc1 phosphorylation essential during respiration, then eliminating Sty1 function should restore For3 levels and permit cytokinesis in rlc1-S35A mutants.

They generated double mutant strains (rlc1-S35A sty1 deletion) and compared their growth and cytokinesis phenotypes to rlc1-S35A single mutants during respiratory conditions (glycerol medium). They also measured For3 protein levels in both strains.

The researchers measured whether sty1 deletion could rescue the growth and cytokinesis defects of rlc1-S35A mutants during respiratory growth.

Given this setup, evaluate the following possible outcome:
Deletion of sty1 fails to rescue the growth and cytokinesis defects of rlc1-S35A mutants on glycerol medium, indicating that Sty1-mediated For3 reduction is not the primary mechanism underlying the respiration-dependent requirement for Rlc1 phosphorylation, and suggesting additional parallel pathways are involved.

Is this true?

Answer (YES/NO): NO